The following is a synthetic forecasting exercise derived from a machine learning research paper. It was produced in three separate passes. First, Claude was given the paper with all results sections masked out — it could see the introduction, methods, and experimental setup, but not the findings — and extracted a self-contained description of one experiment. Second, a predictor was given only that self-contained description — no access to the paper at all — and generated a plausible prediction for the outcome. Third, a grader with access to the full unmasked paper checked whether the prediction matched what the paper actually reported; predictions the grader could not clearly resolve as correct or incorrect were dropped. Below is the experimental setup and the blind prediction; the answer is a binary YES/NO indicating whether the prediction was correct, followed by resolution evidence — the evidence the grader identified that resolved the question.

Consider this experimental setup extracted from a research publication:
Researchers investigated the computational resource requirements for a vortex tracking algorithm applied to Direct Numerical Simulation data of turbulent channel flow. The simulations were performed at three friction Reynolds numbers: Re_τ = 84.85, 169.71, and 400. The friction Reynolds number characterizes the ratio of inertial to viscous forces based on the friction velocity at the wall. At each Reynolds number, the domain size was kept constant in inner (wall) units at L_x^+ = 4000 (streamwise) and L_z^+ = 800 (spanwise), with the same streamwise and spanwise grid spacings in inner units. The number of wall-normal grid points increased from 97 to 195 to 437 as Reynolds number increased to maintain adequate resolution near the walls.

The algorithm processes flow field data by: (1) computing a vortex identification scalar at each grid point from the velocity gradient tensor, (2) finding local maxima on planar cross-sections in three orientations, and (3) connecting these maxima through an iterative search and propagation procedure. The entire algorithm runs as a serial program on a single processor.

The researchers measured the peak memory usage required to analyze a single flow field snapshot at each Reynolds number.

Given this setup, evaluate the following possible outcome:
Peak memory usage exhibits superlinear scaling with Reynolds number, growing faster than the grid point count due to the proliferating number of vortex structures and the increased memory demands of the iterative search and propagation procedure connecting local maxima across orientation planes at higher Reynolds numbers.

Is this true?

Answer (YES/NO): NO